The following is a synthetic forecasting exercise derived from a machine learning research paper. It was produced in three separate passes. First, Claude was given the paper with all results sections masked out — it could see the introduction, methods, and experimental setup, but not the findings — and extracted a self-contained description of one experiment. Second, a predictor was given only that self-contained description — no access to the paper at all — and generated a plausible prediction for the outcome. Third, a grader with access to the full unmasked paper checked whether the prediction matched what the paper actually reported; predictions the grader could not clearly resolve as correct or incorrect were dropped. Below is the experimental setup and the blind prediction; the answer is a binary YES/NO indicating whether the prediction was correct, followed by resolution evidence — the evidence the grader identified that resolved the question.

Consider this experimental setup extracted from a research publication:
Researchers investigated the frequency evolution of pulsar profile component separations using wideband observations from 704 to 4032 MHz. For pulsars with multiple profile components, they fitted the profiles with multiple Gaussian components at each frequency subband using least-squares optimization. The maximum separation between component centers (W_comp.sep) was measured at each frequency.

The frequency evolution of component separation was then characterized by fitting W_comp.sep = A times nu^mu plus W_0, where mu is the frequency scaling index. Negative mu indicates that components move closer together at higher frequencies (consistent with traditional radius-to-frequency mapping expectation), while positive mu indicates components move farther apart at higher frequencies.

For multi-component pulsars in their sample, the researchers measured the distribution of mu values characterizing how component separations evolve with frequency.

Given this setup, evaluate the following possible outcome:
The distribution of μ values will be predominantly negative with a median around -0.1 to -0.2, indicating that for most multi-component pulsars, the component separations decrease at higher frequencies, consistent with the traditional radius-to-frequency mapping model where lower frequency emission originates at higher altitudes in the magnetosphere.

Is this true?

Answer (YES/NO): NO